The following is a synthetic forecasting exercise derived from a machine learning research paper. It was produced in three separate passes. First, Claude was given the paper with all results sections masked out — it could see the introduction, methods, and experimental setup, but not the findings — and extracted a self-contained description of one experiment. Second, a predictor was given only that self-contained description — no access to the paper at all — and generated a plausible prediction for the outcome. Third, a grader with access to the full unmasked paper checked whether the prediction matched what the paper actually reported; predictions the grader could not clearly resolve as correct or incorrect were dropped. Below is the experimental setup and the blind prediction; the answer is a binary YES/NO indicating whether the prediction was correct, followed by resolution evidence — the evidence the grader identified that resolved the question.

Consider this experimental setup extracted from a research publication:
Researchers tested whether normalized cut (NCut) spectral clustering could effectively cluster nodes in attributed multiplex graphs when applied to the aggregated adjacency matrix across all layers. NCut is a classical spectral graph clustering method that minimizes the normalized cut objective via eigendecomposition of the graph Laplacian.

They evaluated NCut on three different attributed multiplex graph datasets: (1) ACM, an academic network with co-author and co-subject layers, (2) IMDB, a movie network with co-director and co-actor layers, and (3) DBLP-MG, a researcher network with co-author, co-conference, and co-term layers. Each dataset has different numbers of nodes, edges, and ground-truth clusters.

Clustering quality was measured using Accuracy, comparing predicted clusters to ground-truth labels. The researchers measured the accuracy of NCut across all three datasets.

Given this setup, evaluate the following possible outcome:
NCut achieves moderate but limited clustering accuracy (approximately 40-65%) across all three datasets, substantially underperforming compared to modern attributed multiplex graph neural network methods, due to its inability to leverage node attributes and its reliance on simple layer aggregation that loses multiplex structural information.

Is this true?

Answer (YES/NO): NO